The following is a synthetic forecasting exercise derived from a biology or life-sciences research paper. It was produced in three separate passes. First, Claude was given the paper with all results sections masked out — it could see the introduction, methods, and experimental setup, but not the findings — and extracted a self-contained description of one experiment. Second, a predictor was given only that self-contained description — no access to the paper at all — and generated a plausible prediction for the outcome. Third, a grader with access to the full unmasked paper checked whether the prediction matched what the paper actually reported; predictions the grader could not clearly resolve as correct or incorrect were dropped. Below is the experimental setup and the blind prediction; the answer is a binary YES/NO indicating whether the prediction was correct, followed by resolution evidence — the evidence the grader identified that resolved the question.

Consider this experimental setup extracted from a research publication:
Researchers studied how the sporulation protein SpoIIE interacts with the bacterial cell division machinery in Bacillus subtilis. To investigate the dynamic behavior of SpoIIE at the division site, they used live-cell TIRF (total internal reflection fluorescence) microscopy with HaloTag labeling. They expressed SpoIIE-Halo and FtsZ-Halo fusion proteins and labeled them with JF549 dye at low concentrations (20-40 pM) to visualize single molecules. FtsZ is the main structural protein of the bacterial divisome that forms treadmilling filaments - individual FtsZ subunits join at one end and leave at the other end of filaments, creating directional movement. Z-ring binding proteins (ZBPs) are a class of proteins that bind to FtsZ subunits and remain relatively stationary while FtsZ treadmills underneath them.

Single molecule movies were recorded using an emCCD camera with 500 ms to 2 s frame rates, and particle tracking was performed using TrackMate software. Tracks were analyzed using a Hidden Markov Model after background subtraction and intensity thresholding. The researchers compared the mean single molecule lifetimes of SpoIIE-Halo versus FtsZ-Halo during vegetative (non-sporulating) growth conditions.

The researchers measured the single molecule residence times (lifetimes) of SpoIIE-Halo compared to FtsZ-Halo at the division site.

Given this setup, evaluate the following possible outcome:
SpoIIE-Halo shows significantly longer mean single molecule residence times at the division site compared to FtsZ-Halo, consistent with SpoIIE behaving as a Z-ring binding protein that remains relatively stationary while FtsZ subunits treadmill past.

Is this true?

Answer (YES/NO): YES